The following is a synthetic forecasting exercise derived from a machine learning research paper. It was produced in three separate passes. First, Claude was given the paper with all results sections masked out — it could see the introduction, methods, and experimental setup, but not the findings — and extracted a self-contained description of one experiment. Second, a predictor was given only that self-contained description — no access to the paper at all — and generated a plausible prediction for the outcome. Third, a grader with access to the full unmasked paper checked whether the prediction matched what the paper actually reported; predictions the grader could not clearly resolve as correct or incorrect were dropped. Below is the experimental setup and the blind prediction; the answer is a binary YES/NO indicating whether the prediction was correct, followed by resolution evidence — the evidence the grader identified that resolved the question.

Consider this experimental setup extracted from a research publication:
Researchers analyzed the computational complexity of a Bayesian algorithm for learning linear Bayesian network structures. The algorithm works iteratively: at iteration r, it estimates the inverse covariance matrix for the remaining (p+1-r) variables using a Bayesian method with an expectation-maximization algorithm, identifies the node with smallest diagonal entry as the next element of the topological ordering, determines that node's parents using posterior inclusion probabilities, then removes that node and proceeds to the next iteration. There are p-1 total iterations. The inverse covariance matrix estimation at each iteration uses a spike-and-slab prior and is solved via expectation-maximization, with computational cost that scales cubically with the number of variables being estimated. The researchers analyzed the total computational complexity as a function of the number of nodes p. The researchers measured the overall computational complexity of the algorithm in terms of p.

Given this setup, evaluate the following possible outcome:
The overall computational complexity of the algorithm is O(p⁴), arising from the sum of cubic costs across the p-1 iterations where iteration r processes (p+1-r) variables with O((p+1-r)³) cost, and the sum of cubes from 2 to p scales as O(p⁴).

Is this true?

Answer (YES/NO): YES